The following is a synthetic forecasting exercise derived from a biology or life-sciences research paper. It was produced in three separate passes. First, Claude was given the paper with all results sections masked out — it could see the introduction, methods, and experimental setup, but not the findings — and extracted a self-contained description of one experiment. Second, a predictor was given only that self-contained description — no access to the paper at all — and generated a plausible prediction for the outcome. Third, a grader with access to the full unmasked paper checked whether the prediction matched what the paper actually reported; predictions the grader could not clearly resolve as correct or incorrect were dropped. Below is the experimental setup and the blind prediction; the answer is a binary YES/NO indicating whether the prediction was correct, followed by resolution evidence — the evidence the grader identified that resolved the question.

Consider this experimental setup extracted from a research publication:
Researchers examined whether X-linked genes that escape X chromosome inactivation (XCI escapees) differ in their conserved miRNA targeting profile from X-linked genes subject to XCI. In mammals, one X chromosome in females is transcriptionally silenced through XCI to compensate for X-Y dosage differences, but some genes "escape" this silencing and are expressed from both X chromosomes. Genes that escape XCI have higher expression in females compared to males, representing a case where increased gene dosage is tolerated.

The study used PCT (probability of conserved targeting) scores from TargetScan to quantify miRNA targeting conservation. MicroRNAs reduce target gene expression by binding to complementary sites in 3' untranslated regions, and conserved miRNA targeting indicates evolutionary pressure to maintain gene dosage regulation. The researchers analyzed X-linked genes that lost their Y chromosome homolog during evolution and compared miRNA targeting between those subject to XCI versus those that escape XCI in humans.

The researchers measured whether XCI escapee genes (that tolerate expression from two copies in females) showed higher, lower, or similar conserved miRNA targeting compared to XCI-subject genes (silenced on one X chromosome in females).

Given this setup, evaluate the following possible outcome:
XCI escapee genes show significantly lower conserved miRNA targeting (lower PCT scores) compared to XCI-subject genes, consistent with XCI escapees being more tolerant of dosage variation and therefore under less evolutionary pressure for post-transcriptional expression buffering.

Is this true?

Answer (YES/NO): YES